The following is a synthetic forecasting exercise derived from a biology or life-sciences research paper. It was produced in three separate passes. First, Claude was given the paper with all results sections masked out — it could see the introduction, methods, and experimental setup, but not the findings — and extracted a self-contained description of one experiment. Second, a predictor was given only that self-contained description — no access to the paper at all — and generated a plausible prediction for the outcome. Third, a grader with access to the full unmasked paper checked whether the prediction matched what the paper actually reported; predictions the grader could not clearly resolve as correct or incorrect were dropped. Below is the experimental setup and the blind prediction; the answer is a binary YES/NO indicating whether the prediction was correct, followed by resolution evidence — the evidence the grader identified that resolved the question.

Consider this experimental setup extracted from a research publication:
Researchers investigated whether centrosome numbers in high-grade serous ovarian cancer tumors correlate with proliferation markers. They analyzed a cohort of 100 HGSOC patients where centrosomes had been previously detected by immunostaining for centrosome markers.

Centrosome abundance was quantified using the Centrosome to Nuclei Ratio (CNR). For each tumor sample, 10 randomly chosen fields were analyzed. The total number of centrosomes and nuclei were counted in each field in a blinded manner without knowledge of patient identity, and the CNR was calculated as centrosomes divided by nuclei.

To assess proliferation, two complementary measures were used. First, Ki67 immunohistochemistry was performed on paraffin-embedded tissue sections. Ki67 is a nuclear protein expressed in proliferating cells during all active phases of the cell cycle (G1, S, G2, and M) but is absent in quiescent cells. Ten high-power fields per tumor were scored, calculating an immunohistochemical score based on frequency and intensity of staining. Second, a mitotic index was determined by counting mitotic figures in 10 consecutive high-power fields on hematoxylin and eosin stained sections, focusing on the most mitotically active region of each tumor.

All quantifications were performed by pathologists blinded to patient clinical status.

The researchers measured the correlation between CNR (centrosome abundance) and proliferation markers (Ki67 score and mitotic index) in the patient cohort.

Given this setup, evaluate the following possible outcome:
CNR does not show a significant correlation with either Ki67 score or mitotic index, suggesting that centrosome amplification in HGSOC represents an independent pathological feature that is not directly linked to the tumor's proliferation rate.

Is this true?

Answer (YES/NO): YES